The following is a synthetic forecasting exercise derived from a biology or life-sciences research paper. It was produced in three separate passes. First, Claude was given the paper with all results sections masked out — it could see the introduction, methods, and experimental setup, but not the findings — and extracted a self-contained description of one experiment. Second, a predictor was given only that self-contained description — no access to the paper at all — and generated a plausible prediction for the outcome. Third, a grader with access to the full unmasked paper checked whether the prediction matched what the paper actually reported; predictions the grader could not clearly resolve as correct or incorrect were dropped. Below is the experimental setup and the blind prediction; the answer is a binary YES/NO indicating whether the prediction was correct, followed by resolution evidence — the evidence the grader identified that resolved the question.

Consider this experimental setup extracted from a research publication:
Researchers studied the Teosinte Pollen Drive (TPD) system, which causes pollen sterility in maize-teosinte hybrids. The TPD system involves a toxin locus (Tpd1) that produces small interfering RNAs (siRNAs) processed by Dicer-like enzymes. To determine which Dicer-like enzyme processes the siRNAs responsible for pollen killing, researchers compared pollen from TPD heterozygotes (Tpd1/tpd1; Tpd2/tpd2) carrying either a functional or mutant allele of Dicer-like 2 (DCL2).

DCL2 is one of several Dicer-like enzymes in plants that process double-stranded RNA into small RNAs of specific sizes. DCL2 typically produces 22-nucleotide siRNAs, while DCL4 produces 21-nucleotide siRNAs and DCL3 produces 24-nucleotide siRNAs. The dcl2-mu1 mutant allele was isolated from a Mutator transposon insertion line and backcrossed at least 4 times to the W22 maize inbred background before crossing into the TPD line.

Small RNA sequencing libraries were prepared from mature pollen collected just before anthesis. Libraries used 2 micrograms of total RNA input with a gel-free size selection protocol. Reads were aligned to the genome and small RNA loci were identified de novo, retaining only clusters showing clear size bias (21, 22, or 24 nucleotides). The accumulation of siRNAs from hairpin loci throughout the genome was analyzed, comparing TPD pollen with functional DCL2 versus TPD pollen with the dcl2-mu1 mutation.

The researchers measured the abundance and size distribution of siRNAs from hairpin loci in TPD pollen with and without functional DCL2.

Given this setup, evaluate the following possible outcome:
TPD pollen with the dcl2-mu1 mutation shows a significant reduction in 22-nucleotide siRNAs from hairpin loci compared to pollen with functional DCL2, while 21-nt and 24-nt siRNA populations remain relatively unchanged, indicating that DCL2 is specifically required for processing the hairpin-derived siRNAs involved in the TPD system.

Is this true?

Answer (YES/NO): YES